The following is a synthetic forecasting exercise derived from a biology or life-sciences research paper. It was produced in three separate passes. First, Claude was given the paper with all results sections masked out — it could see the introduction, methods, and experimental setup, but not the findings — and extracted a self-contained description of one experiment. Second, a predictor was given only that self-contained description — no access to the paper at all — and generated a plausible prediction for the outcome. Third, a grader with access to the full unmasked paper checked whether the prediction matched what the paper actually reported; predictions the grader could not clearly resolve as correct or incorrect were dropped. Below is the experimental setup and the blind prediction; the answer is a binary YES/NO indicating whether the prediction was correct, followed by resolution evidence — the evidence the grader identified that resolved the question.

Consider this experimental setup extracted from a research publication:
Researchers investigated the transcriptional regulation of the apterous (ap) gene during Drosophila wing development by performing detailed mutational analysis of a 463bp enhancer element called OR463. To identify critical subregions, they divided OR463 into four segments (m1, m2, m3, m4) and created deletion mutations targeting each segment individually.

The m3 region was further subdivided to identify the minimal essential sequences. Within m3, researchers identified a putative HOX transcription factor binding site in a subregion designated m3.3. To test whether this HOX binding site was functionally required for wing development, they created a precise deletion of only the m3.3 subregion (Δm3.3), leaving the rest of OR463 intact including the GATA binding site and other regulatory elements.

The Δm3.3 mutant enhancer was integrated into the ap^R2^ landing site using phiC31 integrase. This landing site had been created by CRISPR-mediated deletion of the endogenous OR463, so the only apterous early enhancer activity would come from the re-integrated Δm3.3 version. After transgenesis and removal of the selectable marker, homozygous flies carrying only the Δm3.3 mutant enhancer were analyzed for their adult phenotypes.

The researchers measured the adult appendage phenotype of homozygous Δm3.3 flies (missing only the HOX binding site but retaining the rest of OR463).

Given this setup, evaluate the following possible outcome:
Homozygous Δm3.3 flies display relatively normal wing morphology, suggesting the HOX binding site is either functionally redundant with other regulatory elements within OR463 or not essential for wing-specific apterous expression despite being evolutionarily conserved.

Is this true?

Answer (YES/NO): NO